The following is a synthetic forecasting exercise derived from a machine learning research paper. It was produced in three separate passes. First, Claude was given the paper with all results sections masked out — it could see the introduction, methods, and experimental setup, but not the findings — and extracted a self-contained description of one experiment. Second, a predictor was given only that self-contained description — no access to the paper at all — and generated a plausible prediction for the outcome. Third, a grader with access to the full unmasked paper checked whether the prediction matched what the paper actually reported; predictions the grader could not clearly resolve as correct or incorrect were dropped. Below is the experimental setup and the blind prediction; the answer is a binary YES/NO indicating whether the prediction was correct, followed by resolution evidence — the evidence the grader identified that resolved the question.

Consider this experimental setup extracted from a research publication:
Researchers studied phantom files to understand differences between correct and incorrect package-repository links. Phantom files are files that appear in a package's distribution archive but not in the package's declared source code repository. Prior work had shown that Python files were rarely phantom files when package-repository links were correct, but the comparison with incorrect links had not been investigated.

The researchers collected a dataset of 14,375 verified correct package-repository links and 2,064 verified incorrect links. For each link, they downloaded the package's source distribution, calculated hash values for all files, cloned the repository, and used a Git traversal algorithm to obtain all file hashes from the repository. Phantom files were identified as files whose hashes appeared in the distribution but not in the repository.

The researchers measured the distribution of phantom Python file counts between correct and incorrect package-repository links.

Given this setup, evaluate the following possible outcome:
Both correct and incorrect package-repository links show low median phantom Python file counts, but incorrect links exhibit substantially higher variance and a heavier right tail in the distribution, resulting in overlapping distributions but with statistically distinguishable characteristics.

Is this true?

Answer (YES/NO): NO